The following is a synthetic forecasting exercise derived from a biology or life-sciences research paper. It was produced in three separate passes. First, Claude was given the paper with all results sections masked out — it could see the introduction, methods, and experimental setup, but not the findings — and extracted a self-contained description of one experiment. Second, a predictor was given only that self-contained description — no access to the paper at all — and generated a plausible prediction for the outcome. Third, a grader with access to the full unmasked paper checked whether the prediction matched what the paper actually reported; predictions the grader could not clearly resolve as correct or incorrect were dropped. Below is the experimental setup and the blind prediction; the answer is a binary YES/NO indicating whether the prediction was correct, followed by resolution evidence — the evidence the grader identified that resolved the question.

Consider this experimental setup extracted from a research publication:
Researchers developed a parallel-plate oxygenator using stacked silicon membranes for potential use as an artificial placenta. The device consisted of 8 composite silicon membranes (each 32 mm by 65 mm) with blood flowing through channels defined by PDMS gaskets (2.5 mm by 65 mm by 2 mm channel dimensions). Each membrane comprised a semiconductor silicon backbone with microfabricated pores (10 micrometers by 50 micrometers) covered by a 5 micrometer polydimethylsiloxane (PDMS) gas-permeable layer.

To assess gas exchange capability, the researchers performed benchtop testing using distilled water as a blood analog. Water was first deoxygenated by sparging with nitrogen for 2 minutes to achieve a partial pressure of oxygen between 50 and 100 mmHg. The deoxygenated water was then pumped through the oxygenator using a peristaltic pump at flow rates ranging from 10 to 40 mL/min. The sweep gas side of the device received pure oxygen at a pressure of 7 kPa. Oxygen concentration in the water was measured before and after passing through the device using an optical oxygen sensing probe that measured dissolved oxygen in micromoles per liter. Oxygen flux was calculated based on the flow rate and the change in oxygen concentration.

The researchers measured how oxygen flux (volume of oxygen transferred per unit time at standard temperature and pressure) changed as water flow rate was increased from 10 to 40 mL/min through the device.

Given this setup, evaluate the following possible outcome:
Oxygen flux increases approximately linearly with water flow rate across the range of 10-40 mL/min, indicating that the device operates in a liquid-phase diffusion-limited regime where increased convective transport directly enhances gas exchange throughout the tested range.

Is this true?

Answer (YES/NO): NO